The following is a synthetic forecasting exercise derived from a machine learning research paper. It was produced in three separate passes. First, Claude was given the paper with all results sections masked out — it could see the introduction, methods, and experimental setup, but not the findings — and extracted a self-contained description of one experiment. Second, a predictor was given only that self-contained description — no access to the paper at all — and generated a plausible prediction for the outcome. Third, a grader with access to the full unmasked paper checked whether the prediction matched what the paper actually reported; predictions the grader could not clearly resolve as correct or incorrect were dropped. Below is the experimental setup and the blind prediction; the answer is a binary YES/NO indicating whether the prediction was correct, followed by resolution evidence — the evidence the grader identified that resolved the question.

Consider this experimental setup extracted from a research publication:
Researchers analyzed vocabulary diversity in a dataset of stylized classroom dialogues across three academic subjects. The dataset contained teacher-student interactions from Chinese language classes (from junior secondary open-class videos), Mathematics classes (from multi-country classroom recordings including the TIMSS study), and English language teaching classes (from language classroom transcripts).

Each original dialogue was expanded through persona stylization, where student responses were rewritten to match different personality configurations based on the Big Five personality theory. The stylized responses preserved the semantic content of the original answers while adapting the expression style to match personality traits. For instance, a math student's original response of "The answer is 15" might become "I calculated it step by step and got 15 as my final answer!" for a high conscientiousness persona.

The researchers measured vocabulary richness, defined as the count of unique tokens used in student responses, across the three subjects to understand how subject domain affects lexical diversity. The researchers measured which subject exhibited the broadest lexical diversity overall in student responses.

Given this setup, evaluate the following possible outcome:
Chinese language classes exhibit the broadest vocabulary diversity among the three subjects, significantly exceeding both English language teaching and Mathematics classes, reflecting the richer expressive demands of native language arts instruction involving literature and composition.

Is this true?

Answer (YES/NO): NO